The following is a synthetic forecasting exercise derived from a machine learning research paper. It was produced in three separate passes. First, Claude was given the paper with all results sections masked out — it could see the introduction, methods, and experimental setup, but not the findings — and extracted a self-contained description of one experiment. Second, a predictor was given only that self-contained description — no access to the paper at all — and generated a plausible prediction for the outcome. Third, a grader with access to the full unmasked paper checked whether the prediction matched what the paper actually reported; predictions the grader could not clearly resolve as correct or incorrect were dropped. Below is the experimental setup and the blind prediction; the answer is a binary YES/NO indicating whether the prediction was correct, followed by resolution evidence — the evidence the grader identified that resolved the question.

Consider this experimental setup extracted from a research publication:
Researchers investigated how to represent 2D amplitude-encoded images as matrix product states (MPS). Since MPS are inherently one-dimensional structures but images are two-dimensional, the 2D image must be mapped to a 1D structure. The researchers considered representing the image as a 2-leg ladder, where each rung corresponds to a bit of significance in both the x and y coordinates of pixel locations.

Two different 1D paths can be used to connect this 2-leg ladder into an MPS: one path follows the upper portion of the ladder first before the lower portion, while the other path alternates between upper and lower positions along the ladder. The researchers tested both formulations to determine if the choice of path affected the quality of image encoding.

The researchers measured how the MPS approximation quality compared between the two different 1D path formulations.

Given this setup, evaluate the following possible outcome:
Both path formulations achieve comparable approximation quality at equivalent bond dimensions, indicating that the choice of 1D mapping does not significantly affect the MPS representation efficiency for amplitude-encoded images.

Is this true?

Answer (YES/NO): YES